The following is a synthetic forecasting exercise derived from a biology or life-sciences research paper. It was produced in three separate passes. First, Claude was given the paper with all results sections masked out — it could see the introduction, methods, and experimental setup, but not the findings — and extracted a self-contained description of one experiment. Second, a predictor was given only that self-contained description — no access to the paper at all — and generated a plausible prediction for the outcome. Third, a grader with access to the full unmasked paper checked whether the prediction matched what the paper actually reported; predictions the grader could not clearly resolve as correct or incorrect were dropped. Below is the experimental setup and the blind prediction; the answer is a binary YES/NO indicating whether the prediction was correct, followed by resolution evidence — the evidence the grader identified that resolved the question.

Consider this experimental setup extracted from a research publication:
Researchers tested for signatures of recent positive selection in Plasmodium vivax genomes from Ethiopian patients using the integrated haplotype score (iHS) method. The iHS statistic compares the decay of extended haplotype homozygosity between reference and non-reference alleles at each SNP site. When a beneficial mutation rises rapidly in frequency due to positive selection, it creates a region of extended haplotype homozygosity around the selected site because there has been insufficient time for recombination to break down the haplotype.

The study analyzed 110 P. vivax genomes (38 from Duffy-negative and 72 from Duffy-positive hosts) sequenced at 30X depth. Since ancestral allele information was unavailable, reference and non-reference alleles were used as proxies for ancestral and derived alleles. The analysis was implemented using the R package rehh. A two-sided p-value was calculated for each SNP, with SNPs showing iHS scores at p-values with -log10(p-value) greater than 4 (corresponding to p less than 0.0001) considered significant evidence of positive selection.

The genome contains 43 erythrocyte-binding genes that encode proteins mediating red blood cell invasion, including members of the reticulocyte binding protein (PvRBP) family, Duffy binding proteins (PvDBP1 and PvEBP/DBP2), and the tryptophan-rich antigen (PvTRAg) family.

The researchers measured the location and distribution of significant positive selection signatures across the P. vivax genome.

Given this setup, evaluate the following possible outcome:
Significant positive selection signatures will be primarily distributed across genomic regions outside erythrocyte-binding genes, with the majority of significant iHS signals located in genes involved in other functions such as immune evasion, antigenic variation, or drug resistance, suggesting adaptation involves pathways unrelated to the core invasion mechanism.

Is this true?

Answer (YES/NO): YES